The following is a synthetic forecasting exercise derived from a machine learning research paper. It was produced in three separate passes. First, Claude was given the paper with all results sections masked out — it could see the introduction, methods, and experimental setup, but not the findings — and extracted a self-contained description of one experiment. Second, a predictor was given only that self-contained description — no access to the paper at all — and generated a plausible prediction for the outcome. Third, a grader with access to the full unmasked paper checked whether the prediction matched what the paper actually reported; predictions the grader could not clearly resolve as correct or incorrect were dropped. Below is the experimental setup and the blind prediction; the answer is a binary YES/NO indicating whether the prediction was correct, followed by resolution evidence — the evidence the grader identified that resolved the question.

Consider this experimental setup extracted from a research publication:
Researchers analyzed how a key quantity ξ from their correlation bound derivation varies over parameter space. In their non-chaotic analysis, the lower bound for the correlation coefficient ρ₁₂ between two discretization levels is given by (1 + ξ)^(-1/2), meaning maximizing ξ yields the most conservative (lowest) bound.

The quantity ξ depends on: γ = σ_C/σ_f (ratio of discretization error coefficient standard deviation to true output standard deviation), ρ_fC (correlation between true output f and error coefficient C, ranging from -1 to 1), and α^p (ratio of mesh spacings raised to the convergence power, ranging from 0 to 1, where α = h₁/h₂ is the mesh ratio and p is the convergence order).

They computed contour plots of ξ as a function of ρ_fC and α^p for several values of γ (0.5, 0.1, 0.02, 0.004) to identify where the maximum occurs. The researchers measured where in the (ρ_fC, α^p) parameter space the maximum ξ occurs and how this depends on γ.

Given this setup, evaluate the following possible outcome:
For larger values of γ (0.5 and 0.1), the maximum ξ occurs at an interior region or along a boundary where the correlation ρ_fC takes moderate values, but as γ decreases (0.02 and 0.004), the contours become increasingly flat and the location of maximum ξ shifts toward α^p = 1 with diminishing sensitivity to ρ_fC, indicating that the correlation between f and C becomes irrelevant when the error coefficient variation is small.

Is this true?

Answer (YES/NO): NO